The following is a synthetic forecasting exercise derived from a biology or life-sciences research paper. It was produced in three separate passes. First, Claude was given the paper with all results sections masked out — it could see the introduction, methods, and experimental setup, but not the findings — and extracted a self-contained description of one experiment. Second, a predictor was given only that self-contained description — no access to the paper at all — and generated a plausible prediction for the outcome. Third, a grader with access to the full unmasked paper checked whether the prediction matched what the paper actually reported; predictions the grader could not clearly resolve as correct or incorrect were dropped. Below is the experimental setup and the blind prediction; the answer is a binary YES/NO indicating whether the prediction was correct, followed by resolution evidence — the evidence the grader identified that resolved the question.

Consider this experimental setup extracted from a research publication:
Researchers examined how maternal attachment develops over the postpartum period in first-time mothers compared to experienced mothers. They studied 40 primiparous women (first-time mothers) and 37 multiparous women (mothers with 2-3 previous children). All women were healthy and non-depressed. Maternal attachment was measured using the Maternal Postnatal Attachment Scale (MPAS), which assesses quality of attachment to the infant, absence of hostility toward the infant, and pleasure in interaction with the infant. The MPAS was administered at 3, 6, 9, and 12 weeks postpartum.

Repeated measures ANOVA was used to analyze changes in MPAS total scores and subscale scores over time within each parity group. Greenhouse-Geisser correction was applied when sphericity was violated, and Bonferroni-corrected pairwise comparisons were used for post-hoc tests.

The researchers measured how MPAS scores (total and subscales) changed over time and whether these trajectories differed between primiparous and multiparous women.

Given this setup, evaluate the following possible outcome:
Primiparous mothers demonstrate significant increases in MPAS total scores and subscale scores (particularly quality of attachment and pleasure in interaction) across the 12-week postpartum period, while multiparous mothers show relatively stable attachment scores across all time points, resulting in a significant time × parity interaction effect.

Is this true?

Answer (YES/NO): NO